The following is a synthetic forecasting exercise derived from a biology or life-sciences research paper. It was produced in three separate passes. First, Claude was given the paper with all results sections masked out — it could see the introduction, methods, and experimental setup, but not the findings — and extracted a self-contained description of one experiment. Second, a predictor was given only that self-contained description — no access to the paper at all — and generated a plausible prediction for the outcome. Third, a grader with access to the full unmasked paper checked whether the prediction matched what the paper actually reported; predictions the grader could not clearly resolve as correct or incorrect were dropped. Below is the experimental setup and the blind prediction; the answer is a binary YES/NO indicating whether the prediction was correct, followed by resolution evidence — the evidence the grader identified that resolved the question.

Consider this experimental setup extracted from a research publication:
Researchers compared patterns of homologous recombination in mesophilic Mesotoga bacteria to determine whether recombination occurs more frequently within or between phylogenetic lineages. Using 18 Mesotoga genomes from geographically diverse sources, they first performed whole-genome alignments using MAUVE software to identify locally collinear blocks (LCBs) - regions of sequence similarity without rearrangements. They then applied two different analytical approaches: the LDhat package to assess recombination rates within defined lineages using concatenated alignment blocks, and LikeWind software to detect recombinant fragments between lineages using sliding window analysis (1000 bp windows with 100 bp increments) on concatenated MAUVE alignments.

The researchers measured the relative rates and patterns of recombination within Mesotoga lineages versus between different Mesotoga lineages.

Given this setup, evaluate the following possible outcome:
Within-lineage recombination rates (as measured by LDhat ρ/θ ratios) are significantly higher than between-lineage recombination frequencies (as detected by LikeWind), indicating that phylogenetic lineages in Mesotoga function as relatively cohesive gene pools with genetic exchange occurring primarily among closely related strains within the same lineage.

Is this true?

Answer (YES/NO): YES